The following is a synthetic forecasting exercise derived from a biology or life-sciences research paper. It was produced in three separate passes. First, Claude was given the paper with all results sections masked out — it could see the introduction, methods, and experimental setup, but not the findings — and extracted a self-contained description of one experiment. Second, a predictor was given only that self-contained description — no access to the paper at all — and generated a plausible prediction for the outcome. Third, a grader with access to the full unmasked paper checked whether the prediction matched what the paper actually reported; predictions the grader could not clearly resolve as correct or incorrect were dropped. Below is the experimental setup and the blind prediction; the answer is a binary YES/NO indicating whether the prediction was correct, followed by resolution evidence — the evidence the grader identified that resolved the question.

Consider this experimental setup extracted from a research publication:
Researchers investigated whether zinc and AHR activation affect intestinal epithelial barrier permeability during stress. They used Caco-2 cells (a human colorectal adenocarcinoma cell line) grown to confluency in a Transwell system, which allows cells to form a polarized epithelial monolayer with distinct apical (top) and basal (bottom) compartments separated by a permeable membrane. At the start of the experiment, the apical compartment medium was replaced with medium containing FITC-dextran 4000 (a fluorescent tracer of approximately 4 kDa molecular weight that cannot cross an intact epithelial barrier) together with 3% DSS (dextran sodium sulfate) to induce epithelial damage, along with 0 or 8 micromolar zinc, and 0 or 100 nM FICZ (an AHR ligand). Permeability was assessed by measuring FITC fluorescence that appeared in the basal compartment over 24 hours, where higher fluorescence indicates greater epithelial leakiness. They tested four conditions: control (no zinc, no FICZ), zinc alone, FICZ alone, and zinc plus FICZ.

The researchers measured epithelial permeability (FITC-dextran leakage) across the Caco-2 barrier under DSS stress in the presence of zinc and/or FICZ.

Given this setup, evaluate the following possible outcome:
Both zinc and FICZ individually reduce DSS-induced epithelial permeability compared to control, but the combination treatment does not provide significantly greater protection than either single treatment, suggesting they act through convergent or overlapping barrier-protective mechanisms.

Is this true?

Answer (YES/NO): NO